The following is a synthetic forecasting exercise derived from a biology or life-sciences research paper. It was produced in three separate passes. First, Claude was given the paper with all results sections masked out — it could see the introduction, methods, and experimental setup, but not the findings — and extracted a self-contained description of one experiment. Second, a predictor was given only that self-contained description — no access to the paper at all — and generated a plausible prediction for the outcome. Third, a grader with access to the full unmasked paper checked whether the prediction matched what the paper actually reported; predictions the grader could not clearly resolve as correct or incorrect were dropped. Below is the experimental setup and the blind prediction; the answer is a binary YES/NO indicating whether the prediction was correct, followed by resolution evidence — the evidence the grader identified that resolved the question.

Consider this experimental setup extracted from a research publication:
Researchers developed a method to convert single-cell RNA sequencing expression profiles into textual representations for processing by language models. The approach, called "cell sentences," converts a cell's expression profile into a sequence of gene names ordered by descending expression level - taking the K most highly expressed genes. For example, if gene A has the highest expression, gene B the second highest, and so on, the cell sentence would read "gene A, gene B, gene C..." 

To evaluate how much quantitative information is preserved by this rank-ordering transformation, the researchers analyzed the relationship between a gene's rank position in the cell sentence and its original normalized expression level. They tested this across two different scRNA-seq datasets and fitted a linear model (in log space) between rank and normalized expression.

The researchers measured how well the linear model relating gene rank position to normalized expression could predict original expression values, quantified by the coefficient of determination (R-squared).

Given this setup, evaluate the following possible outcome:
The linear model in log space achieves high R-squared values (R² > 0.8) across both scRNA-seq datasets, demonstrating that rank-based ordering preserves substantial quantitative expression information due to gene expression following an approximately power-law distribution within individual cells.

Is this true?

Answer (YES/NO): NO